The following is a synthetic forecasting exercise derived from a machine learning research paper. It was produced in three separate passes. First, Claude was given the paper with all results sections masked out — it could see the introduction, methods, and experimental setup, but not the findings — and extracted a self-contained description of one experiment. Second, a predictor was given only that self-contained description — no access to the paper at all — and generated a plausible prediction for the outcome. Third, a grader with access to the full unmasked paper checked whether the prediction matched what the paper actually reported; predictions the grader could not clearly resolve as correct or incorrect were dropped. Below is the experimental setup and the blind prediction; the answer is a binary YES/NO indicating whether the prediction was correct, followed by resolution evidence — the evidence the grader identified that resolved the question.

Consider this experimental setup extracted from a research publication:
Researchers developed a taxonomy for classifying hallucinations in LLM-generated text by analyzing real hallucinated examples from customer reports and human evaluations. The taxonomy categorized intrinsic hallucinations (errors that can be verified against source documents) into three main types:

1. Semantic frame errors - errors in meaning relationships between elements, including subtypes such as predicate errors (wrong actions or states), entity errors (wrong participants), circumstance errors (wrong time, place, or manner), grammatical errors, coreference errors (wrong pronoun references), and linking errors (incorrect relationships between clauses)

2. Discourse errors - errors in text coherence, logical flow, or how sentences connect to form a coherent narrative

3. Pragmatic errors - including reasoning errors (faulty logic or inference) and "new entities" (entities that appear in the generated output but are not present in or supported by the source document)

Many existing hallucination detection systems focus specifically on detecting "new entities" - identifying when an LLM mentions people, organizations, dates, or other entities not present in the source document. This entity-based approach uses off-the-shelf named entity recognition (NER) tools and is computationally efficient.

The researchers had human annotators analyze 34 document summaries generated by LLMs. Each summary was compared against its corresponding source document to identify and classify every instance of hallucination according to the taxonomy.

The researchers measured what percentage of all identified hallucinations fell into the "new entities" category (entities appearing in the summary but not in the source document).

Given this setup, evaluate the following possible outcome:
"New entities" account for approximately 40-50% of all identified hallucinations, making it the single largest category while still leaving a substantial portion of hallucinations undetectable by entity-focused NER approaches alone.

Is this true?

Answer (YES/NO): NO